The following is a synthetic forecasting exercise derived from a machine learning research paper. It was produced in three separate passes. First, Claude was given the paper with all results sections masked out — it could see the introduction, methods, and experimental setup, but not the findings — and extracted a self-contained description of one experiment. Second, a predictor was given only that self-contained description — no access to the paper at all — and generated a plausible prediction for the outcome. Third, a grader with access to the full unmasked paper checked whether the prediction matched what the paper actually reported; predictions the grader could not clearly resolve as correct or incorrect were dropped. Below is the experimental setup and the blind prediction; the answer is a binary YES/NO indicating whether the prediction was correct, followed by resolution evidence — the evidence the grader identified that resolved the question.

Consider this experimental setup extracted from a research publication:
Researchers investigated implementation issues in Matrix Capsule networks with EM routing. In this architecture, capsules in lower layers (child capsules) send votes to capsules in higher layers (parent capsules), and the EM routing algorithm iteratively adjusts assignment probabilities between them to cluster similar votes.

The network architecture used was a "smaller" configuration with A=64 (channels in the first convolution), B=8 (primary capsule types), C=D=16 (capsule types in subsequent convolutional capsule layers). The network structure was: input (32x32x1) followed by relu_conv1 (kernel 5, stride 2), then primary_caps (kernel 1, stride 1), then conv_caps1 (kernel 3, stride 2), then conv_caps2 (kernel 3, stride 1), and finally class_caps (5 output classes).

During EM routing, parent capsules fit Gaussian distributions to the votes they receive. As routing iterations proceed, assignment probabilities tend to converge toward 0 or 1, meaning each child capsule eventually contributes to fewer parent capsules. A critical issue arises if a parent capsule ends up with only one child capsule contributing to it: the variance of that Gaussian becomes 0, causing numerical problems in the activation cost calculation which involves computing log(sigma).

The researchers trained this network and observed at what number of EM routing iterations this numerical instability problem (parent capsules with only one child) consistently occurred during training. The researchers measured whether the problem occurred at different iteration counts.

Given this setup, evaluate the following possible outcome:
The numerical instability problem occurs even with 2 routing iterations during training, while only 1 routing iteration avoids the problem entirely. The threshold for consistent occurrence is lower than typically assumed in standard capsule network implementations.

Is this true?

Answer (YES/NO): NO